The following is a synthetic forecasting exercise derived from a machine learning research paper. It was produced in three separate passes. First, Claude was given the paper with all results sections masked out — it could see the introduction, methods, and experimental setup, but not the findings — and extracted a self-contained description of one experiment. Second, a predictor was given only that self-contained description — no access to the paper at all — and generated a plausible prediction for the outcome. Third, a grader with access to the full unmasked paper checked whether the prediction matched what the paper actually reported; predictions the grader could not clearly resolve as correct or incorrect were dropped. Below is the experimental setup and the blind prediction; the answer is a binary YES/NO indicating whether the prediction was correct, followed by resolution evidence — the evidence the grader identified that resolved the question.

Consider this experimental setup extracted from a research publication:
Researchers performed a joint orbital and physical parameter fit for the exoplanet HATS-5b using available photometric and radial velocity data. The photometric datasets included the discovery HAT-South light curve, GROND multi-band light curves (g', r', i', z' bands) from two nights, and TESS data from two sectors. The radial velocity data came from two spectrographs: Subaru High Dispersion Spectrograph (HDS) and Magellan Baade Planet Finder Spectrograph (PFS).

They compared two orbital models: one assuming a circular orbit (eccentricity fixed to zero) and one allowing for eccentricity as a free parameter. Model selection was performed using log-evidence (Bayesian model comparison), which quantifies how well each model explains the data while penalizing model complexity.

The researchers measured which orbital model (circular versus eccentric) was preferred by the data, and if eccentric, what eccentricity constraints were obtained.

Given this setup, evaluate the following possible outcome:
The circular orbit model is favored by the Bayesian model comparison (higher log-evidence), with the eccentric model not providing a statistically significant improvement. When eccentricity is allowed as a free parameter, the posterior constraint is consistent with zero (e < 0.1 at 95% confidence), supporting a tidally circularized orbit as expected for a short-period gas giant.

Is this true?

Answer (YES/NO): NO